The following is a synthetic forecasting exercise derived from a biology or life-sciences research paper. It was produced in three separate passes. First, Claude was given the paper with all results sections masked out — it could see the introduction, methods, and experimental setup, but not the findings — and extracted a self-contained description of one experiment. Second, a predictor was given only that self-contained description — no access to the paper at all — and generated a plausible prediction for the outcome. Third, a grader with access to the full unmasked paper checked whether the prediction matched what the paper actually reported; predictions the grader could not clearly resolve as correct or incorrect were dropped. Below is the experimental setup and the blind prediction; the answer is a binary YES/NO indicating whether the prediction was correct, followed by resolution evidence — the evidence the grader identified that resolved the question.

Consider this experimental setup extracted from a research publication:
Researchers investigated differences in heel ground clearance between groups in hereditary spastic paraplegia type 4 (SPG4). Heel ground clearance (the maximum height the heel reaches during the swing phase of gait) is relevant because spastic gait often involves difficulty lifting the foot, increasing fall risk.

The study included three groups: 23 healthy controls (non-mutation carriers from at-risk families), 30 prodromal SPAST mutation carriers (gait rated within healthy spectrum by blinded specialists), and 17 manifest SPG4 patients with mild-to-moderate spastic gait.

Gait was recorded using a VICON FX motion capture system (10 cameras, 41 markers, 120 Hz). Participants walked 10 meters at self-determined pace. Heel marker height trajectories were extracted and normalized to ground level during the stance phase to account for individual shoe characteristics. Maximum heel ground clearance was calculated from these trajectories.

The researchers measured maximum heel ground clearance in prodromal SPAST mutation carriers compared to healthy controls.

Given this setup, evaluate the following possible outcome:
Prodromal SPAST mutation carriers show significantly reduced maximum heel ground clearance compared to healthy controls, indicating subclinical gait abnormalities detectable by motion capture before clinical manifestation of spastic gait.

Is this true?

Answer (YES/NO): YES